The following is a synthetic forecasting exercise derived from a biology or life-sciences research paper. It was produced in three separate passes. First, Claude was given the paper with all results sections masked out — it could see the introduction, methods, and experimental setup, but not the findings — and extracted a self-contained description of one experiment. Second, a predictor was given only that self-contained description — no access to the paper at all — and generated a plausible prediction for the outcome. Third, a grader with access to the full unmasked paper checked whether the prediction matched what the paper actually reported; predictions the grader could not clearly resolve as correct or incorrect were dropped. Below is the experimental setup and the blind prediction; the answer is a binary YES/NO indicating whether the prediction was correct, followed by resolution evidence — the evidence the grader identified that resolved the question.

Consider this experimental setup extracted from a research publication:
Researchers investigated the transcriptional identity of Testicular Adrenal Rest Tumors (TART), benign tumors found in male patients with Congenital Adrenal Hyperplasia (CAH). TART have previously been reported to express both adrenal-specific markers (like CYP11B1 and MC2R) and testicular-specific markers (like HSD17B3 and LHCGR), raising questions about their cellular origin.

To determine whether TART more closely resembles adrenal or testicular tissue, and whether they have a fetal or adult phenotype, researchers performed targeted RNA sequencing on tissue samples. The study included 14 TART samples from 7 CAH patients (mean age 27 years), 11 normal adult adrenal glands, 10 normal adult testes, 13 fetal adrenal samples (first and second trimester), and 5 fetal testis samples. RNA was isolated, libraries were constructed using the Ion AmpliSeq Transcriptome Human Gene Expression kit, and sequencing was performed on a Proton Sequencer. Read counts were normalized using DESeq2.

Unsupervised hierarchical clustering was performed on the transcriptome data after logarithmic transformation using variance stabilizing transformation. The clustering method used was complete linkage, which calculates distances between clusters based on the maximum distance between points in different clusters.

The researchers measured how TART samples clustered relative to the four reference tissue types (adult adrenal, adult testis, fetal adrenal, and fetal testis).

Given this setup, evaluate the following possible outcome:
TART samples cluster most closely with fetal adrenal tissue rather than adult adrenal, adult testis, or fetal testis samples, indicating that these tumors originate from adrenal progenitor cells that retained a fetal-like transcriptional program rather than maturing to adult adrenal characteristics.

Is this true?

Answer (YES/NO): NO